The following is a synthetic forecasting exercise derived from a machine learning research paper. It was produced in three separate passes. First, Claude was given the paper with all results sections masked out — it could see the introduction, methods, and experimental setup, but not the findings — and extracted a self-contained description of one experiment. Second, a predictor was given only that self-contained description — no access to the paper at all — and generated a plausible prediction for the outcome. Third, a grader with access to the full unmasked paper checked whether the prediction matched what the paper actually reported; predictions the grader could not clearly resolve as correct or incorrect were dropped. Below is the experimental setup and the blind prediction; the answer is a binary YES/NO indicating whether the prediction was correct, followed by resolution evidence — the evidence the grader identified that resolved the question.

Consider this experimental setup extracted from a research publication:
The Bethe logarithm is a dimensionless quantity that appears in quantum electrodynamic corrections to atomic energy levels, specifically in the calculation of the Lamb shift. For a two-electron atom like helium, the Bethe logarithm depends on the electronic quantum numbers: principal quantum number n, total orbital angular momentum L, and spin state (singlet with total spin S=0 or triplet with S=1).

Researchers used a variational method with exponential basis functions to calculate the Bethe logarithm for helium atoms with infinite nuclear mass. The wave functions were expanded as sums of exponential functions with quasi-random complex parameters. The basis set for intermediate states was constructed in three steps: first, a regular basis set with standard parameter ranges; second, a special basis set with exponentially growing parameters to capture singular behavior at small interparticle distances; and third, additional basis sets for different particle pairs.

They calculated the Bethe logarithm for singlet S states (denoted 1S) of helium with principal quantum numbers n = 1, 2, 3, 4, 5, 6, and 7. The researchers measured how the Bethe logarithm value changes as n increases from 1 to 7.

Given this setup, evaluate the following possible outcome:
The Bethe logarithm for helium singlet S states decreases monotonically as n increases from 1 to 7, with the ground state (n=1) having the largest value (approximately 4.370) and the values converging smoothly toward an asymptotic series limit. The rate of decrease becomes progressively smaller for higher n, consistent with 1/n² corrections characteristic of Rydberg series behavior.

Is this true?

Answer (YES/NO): NO